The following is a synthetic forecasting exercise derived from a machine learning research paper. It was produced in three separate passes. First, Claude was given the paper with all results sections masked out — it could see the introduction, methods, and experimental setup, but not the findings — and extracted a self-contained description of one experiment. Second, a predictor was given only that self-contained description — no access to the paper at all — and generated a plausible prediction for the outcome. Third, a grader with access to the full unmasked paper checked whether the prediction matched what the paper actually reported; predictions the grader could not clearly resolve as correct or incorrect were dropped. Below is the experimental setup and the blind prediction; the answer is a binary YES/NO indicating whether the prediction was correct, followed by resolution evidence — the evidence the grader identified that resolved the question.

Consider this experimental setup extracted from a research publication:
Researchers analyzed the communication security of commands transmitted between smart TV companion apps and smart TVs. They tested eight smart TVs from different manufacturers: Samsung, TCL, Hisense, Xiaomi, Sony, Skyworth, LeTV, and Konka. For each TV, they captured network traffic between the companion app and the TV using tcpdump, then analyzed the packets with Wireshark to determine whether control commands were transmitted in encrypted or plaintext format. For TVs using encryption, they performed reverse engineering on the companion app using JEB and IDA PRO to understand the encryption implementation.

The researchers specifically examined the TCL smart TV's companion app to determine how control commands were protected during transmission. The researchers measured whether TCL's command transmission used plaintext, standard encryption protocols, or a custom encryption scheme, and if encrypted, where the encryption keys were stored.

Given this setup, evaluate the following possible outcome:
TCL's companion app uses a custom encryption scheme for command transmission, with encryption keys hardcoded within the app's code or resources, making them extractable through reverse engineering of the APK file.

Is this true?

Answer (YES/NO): NO